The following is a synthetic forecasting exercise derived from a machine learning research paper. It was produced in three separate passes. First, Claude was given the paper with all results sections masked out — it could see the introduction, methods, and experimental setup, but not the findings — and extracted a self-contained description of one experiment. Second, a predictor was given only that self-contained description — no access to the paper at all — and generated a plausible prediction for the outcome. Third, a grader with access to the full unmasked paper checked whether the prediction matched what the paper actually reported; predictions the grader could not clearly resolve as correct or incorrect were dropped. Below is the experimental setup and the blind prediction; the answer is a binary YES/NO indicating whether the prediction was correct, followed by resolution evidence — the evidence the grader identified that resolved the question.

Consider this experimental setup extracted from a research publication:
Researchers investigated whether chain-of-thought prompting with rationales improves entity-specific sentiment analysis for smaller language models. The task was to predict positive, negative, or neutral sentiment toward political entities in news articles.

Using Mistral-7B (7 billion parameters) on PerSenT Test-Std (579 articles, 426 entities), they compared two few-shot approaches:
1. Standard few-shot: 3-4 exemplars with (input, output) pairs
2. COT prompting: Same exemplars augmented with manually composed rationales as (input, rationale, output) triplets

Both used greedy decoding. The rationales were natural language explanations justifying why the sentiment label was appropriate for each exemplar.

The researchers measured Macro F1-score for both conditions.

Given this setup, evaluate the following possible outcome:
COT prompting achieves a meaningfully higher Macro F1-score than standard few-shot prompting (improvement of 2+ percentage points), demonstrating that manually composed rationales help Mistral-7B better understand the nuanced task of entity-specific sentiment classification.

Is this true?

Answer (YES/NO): NO